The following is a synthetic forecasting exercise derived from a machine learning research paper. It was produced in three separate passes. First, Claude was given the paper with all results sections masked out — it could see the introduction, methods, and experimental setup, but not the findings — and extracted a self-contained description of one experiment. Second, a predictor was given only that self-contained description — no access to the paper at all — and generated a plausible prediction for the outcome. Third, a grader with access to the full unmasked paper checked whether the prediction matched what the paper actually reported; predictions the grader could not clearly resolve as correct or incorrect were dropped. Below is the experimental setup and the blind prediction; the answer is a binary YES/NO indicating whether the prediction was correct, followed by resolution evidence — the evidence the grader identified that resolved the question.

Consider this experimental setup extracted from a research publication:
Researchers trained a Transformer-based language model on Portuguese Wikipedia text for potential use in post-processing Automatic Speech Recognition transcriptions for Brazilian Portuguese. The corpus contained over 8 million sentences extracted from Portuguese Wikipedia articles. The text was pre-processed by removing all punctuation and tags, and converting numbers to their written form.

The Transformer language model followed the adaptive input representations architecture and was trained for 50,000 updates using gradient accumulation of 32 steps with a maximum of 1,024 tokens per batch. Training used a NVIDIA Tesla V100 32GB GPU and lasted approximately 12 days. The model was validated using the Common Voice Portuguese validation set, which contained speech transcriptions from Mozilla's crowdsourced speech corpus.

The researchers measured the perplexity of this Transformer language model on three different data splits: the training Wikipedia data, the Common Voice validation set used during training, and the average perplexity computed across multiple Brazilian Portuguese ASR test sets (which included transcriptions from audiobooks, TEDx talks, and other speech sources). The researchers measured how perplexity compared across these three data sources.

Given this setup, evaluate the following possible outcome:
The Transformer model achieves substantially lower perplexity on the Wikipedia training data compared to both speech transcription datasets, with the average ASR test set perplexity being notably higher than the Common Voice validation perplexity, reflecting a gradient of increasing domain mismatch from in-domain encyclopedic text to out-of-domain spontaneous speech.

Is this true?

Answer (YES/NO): YES